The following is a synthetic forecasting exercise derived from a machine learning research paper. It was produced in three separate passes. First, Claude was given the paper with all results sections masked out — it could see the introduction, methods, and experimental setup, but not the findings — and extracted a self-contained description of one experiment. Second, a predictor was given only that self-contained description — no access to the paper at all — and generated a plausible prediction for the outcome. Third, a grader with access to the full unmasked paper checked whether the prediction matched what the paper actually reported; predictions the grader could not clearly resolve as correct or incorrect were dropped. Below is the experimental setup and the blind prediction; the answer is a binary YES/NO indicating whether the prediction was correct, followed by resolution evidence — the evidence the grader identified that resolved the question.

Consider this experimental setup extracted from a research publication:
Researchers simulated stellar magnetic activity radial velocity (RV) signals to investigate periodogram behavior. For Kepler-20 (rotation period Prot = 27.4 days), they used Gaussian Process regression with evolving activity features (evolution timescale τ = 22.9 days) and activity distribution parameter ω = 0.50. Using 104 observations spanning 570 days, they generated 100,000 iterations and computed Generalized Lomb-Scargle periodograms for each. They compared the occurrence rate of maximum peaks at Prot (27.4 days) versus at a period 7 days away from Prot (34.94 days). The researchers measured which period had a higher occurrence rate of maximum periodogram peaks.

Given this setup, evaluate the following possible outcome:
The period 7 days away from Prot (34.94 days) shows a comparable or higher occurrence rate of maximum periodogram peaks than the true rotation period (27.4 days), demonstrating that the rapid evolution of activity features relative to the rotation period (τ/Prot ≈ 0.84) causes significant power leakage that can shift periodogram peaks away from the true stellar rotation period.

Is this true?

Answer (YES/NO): NO